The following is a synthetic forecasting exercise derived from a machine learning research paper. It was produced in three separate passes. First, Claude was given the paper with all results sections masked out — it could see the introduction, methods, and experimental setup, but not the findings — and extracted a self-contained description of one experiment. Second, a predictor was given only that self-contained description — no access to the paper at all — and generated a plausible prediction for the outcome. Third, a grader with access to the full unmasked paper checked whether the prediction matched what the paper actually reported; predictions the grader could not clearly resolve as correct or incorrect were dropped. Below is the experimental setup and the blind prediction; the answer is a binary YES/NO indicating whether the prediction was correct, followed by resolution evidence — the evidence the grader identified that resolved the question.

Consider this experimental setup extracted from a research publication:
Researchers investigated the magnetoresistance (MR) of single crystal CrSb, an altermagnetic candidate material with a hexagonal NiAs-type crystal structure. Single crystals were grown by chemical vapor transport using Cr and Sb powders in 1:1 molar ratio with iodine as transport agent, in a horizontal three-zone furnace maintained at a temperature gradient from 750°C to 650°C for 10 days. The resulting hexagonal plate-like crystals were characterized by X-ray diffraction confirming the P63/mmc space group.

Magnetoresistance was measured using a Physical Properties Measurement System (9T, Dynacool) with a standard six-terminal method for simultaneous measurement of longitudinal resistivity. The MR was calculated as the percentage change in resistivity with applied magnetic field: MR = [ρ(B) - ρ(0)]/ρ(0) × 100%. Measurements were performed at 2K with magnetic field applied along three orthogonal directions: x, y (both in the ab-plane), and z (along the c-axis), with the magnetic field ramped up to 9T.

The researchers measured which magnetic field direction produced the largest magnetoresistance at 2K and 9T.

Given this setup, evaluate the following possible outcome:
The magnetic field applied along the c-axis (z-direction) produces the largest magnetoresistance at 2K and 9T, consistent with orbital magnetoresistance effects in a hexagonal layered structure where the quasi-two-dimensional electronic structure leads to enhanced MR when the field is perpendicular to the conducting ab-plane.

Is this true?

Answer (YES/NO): YES